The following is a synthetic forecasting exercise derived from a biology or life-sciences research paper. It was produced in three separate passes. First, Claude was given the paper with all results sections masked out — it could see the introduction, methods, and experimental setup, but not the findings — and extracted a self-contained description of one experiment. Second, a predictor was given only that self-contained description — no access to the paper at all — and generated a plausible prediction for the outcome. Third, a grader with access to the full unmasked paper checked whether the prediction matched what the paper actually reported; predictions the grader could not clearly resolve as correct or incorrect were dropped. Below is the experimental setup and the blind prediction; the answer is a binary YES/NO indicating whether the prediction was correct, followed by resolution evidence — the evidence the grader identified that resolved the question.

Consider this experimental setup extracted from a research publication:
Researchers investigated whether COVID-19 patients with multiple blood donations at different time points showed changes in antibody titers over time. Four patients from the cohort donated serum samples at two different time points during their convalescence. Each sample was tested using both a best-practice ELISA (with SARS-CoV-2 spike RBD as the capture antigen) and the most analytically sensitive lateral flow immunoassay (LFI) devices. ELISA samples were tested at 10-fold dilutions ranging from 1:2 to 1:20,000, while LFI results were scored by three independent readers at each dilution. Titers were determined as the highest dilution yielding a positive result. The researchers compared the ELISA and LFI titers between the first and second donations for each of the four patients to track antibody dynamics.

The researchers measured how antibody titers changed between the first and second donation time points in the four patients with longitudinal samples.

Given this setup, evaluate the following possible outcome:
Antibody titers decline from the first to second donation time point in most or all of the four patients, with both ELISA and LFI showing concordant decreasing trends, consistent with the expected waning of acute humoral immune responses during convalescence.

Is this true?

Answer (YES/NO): NO